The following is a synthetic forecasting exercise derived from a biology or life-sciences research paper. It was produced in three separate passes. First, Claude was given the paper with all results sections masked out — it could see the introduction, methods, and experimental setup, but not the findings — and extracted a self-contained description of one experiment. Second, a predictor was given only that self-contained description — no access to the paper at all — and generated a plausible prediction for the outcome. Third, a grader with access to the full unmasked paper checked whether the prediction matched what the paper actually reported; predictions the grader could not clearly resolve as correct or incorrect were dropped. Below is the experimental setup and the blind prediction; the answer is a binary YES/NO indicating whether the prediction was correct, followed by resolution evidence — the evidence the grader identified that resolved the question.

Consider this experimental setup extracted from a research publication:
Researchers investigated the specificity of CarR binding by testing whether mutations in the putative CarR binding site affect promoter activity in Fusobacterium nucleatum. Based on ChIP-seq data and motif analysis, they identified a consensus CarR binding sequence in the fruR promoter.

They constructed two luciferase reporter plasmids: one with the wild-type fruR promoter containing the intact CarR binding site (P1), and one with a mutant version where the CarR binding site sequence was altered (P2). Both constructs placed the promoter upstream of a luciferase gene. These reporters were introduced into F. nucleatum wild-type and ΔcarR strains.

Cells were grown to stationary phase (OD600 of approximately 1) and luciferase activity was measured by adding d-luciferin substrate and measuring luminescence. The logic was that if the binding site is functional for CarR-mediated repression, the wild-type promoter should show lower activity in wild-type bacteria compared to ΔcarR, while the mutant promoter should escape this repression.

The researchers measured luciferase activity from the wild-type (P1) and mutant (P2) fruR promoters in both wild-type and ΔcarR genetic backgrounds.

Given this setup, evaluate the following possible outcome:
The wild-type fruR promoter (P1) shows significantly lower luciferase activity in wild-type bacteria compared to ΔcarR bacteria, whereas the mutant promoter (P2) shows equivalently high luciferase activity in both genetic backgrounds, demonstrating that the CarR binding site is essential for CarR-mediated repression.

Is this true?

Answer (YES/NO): NO